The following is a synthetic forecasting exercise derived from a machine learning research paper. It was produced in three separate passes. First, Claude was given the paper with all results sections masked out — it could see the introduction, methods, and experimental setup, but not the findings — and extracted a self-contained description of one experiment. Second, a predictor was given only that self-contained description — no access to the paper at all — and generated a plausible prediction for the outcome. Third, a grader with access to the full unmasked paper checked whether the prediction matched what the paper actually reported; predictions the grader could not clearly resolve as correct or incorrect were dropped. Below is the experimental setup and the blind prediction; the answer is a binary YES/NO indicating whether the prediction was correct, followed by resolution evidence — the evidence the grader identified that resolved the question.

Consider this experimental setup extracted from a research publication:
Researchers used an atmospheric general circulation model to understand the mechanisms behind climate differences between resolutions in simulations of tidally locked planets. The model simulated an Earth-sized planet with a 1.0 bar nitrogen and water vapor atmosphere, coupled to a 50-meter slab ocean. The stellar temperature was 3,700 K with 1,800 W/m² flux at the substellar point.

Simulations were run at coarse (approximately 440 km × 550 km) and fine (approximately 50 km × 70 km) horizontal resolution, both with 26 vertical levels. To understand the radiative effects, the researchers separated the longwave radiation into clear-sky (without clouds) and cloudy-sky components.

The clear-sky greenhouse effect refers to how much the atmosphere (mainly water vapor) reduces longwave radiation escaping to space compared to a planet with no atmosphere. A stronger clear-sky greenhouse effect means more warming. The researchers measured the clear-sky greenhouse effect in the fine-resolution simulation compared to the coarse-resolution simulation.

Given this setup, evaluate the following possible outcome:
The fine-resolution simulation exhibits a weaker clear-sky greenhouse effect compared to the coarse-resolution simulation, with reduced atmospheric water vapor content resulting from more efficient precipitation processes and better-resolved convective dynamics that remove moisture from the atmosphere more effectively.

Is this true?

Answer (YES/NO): NO